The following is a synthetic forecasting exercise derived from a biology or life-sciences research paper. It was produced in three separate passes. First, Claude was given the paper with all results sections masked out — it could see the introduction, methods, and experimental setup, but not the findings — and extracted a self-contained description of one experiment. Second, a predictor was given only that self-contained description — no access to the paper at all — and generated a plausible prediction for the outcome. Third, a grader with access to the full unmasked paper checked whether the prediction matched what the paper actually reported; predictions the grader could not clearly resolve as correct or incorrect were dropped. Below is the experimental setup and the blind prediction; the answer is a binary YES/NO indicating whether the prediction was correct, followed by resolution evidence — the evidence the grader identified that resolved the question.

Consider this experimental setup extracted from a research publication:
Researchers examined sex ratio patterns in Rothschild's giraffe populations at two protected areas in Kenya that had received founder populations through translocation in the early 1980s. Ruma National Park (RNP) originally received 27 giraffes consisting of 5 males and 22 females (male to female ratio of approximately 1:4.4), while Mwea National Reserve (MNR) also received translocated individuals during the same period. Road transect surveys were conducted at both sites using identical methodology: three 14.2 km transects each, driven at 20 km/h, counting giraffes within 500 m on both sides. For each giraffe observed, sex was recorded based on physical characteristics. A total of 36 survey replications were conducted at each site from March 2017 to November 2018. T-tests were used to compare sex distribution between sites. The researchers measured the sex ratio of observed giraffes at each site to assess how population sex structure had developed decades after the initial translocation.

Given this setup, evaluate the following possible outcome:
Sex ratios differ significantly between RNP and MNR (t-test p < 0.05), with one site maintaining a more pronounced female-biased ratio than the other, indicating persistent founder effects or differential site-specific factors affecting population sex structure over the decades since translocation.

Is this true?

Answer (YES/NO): NO